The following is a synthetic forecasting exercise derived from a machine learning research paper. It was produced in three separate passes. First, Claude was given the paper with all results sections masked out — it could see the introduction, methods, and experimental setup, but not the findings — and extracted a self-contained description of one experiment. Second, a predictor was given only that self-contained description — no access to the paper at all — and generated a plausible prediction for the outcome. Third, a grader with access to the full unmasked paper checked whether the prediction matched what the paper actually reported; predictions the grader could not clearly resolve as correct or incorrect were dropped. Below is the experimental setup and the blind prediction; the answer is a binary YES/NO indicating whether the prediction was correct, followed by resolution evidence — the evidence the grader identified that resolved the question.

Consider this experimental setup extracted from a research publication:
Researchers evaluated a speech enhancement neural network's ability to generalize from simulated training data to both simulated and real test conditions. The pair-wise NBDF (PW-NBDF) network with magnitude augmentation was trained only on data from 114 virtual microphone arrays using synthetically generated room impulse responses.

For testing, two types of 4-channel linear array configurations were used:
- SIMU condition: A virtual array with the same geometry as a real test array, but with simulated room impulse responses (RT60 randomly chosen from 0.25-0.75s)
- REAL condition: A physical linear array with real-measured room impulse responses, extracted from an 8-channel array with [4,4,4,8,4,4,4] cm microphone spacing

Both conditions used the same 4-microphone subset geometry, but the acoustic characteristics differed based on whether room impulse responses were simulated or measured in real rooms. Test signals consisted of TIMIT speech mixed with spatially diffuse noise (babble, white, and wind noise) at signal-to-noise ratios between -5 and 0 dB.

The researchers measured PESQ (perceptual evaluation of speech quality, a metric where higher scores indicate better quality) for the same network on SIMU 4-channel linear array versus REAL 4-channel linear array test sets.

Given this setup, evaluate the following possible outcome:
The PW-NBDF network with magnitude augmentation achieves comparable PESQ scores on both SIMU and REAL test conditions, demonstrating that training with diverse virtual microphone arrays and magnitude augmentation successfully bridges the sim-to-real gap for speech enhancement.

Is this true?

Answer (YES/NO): YES